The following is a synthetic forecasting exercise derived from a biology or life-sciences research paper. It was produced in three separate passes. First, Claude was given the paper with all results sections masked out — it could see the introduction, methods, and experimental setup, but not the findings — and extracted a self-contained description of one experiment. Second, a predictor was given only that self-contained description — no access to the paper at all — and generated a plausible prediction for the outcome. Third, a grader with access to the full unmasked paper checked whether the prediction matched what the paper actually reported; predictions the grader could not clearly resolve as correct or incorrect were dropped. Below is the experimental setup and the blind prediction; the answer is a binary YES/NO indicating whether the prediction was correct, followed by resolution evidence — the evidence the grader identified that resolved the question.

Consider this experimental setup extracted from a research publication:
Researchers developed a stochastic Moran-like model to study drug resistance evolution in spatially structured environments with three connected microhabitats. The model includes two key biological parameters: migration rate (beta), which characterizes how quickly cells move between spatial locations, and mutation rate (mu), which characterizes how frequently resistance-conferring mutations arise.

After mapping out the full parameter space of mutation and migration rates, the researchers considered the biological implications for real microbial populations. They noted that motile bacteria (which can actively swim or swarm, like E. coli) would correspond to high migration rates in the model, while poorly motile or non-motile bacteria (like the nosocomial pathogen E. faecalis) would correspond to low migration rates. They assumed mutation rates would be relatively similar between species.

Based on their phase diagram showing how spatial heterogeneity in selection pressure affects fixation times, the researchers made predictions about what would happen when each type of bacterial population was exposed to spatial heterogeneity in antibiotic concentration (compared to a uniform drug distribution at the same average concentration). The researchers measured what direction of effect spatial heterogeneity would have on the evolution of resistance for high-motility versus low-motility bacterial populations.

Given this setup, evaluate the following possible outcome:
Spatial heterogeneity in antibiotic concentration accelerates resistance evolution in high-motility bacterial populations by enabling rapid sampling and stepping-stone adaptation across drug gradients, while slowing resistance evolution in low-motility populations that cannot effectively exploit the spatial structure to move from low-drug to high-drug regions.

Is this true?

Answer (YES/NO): YES